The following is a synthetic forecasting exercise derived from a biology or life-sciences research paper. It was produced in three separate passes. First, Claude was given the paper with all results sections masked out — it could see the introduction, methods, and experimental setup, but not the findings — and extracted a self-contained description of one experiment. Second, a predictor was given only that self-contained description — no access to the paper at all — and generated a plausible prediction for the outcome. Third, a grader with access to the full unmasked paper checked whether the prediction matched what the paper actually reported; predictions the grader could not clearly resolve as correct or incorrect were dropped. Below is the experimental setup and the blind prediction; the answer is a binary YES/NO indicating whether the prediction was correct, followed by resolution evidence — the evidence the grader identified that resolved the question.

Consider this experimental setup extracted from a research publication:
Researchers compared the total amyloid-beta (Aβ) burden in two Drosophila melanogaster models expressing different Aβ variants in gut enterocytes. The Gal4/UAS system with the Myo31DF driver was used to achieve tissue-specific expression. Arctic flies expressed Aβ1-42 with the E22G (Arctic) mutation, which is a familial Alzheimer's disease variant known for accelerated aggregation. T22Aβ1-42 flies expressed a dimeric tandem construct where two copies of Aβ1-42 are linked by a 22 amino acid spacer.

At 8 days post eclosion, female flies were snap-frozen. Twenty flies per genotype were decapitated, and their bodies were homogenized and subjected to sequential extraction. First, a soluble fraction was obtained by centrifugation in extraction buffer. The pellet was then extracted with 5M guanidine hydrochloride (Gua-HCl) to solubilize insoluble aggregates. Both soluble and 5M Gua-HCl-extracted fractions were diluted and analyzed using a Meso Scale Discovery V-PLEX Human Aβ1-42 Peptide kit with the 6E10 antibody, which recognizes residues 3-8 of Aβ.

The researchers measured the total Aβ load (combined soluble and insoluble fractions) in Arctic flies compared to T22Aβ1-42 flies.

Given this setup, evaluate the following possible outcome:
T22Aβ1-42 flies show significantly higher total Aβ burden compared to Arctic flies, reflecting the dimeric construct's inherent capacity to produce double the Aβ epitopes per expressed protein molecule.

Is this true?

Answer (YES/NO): YES